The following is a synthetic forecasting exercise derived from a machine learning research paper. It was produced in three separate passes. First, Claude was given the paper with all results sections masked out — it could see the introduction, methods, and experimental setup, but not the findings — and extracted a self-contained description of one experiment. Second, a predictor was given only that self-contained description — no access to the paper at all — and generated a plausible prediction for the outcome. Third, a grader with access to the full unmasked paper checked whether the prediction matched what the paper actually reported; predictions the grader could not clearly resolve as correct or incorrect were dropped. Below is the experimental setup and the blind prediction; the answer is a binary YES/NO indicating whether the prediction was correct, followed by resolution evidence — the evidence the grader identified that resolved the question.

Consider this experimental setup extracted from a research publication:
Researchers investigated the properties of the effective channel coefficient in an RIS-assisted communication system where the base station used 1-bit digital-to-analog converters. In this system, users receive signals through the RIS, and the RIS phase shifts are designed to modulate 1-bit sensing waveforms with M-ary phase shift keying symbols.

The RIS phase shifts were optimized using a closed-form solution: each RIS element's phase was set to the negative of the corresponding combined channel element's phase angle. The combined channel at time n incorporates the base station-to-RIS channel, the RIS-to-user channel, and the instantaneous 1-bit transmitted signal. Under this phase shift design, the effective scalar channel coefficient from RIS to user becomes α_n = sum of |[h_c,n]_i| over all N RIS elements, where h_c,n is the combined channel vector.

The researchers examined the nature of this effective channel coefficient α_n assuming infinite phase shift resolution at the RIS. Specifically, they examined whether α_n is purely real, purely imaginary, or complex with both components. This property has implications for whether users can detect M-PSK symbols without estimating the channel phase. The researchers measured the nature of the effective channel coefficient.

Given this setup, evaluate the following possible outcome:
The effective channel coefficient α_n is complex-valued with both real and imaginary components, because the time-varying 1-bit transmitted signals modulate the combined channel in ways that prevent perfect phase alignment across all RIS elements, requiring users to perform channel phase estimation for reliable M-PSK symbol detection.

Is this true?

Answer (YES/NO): NO